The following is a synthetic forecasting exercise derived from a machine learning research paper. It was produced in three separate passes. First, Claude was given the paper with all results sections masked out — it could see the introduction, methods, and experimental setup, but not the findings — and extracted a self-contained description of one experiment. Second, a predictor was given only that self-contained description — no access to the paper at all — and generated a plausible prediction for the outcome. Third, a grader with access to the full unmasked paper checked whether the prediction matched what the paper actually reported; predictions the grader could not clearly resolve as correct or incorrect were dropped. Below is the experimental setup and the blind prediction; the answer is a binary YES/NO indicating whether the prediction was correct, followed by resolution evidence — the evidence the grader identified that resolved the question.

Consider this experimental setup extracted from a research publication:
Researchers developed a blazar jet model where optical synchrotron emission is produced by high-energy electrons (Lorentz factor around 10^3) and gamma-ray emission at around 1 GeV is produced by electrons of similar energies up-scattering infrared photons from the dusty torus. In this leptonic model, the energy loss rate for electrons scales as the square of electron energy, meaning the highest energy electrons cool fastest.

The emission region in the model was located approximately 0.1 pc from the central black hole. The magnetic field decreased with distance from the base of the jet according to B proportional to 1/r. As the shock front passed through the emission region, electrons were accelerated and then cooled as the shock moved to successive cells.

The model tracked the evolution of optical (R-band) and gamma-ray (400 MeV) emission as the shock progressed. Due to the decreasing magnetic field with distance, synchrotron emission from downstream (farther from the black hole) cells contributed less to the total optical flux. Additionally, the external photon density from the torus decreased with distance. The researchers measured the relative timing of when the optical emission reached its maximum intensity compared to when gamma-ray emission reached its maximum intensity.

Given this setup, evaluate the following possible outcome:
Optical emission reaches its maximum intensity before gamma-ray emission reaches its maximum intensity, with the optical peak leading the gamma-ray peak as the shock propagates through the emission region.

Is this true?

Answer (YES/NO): YES